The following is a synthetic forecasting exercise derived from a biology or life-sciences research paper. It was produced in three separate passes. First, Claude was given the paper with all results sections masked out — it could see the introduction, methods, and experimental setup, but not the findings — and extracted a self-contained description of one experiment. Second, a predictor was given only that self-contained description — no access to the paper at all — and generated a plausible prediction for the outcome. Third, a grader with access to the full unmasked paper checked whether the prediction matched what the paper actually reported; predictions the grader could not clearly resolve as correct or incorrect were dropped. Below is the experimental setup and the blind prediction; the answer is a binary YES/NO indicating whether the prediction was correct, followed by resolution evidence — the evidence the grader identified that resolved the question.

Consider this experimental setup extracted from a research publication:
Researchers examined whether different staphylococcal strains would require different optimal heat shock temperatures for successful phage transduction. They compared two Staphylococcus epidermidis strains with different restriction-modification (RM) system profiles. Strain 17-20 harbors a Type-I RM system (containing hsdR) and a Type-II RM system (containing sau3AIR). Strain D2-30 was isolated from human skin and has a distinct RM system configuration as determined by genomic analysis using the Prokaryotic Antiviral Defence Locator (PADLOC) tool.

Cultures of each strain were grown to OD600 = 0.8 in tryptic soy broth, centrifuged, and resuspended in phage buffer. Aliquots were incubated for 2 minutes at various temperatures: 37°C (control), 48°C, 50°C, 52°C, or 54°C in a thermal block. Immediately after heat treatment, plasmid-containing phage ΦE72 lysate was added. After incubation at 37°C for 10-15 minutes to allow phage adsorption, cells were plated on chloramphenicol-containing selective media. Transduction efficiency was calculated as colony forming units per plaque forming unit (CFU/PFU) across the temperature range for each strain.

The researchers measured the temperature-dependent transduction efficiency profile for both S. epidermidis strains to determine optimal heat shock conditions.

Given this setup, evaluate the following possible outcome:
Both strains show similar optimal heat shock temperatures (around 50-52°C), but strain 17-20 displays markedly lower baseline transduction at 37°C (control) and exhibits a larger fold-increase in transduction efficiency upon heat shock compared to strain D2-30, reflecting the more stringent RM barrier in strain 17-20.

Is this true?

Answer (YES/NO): NO